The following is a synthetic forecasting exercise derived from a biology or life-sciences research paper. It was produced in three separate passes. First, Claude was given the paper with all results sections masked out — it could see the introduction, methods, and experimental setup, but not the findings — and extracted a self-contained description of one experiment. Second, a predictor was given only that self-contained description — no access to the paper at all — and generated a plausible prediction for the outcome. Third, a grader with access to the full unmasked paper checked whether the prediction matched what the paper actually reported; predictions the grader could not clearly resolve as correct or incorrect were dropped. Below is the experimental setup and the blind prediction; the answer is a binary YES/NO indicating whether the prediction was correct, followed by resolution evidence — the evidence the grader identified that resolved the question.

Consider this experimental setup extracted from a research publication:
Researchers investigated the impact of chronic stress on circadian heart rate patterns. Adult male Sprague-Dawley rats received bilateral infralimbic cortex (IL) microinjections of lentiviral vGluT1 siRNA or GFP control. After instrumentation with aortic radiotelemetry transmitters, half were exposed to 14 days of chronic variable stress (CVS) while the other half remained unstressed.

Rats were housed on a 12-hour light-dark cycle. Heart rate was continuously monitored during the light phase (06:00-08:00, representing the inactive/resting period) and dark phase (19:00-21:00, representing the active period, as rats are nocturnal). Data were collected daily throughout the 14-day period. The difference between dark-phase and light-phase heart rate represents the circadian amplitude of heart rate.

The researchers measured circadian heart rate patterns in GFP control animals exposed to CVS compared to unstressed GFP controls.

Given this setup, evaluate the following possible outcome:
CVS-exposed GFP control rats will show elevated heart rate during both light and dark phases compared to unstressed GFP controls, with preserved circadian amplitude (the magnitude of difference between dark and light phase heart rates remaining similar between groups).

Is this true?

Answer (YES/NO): NO